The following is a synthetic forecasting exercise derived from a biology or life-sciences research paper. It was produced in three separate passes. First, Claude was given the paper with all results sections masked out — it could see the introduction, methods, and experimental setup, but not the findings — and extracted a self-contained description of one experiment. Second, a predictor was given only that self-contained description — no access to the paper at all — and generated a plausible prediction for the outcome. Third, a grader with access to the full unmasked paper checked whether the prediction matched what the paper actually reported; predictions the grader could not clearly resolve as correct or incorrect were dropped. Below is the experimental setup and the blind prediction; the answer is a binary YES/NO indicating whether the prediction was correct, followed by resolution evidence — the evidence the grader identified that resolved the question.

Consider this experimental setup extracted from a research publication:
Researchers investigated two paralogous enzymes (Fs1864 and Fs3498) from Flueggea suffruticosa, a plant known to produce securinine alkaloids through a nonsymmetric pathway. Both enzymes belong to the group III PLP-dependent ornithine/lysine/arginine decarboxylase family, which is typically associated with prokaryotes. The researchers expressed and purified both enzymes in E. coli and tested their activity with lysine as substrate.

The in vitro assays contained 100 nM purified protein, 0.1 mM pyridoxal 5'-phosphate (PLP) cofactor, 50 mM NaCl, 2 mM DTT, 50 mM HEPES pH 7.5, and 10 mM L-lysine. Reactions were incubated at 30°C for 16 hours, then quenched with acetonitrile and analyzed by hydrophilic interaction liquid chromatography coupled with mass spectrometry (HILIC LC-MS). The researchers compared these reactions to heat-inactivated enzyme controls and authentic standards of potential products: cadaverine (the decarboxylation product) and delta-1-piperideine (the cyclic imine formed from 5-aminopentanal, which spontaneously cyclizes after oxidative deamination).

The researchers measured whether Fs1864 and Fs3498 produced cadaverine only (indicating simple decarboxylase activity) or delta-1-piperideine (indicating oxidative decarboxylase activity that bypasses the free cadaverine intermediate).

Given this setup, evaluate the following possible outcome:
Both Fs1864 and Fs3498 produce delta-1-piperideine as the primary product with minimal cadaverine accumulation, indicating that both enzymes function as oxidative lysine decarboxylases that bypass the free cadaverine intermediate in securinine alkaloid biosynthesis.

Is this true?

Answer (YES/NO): NO